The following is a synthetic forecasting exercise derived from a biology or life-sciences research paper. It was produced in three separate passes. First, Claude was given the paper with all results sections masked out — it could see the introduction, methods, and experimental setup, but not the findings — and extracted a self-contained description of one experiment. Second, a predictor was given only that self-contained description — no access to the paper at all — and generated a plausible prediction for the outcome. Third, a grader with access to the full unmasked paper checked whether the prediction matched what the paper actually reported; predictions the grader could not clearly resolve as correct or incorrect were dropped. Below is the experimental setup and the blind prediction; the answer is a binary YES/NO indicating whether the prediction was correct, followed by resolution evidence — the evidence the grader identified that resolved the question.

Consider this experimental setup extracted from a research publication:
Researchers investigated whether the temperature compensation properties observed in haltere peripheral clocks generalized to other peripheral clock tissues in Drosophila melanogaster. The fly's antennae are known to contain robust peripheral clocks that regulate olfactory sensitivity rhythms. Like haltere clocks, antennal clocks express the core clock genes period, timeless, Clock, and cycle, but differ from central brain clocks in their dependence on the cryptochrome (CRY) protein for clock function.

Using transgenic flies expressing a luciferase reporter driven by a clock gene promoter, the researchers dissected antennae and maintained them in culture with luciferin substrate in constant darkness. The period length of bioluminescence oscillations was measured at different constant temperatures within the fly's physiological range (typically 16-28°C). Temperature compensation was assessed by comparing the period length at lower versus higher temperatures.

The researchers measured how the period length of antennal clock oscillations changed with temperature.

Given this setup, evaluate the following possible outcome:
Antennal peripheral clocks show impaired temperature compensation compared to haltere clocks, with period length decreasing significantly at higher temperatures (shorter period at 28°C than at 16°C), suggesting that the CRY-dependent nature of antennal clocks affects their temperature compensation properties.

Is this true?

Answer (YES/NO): NO